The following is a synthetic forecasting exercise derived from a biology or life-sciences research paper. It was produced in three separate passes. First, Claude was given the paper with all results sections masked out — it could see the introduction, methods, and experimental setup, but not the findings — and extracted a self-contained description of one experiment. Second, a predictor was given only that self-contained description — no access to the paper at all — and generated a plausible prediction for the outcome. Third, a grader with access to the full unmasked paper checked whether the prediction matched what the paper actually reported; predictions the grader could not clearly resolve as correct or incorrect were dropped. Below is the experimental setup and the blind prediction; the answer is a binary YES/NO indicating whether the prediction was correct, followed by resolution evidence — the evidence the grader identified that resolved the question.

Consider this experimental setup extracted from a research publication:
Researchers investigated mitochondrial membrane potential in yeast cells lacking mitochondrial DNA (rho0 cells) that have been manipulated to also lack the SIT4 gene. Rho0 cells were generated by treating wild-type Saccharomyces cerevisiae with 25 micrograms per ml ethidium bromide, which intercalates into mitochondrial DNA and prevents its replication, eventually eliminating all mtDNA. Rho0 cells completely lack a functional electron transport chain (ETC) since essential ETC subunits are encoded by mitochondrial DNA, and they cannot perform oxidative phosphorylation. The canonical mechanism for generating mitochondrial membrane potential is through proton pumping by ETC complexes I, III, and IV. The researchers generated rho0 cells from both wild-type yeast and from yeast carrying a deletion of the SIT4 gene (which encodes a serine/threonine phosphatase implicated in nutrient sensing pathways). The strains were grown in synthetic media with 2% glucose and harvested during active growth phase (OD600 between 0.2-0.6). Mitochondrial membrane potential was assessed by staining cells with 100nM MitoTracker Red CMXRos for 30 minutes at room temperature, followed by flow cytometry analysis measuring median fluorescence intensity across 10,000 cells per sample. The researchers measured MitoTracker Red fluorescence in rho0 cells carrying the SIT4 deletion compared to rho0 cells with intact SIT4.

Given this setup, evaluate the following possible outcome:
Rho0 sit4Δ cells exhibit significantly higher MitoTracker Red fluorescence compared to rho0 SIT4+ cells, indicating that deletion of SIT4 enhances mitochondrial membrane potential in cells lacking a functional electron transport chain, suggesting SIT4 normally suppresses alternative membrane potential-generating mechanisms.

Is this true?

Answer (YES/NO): YES